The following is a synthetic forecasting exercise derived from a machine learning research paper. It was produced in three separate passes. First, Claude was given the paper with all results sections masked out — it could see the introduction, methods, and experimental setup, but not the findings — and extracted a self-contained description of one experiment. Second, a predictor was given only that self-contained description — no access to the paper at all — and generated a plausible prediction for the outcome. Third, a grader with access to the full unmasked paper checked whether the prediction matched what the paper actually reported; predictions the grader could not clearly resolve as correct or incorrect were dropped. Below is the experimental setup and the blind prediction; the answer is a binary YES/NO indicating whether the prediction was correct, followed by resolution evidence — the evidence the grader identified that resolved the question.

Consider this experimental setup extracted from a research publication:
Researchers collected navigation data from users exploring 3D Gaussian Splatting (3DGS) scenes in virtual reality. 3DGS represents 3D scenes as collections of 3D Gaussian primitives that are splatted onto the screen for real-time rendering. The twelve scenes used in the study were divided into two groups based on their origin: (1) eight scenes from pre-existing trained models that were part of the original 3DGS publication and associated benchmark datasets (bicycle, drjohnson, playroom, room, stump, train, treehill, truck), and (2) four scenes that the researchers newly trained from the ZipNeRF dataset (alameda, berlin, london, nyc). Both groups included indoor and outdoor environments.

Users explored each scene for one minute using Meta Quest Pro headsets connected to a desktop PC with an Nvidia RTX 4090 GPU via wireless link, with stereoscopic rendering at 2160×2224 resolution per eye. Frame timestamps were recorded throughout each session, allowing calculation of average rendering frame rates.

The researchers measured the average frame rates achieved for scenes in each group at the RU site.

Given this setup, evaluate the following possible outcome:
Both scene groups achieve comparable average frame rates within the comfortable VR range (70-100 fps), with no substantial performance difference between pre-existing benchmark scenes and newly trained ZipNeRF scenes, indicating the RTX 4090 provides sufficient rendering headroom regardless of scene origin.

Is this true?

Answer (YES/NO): NO